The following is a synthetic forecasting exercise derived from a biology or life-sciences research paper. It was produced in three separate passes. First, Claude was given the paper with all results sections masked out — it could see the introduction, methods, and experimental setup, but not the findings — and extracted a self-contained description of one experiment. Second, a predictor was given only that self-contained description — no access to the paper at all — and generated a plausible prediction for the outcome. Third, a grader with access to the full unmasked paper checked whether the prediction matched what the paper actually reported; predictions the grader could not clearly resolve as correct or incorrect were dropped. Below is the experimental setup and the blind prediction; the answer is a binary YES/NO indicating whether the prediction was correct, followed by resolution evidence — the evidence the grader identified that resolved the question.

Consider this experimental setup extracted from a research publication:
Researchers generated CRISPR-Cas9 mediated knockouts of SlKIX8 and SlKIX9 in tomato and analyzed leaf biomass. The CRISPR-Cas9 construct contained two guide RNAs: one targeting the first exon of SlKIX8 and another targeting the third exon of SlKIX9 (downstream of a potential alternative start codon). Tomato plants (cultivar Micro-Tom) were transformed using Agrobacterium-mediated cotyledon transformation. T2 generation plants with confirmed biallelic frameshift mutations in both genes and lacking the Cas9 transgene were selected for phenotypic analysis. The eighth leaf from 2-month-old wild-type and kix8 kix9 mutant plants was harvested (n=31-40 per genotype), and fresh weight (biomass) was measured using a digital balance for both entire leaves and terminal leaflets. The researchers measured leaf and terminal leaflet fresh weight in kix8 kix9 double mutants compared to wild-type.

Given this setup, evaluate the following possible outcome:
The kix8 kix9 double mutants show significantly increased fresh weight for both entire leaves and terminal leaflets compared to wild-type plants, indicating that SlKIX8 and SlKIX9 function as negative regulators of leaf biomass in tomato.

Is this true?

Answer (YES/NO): YES